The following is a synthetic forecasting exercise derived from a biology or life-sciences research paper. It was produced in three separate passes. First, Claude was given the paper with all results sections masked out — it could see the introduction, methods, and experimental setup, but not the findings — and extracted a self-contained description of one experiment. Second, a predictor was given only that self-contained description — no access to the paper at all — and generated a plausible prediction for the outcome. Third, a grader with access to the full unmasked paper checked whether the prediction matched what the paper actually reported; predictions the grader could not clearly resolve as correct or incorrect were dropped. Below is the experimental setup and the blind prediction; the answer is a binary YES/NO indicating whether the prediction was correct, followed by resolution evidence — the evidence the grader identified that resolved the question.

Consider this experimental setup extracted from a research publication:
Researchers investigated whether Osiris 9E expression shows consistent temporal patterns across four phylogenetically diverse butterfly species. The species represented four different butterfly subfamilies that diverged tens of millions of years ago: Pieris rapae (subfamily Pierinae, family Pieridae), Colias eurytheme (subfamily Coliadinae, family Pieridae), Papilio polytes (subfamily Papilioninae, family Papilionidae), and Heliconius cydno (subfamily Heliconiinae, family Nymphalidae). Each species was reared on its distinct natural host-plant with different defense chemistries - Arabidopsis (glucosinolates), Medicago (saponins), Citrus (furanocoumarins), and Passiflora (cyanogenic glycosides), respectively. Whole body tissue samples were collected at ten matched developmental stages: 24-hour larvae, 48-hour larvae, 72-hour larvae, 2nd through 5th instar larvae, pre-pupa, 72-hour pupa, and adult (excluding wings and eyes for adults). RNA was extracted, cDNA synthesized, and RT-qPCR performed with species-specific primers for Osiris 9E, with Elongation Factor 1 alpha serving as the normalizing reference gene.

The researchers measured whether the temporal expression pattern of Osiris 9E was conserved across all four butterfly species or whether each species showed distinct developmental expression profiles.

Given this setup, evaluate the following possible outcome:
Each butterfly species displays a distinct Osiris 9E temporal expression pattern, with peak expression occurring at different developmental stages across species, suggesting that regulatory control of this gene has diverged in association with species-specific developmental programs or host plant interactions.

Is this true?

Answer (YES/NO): NO